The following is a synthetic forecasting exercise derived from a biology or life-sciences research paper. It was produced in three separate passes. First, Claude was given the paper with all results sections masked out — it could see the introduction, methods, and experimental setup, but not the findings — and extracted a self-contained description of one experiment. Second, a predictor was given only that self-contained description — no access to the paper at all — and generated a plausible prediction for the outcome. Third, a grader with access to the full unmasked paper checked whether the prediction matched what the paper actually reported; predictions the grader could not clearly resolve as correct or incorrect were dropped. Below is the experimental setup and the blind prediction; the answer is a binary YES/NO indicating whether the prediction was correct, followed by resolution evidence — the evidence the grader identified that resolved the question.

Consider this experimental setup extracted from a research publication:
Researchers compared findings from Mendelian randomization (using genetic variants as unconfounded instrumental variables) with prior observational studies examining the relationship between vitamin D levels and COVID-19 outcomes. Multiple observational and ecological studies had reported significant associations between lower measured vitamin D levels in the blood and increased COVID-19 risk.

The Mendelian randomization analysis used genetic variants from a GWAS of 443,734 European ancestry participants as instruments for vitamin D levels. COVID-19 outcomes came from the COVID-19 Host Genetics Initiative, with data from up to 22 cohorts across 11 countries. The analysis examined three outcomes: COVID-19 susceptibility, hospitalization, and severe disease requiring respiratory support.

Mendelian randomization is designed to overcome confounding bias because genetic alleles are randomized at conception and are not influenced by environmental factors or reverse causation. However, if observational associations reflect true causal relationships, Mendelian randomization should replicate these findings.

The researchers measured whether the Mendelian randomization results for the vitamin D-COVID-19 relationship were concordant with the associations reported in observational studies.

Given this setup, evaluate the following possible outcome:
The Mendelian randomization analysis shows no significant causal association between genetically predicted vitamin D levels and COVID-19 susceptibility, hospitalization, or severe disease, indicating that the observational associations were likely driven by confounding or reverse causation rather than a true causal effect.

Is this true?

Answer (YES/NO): YES